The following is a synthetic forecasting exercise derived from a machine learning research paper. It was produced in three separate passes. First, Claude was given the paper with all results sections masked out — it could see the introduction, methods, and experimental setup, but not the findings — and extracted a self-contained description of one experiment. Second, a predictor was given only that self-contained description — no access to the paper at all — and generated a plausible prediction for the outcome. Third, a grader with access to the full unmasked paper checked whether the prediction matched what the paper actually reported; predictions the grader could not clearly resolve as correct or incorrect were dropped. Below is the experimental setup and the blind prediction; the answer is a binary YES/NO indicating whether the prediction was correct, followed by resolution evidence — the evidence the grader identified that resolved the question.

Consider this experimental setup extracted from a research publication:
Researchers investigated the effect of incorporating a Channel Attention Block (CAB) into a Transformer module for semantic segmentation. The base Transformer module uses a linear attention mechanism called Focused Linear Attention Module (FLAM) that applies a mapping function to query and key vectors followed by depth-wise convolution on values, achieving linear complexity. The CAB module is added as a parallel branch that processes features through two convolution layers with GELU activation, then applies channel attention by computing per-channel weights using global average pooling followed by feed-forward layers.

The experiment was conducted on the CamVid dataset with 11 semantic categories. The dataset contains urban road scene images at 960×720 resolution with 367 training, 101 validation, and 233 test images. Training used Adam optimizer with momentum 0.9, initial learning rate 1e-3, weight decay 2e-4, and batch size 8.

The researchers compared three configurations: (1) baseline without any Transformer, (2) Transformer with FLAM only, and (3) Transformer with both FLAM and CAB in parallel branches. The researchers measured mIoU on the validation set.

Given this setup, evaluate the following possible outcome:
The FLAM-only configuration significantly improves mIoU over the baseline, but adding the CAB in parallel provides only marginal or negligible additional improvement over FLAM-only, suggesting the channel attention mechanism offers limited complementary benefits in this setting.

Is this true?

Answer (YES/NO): NO